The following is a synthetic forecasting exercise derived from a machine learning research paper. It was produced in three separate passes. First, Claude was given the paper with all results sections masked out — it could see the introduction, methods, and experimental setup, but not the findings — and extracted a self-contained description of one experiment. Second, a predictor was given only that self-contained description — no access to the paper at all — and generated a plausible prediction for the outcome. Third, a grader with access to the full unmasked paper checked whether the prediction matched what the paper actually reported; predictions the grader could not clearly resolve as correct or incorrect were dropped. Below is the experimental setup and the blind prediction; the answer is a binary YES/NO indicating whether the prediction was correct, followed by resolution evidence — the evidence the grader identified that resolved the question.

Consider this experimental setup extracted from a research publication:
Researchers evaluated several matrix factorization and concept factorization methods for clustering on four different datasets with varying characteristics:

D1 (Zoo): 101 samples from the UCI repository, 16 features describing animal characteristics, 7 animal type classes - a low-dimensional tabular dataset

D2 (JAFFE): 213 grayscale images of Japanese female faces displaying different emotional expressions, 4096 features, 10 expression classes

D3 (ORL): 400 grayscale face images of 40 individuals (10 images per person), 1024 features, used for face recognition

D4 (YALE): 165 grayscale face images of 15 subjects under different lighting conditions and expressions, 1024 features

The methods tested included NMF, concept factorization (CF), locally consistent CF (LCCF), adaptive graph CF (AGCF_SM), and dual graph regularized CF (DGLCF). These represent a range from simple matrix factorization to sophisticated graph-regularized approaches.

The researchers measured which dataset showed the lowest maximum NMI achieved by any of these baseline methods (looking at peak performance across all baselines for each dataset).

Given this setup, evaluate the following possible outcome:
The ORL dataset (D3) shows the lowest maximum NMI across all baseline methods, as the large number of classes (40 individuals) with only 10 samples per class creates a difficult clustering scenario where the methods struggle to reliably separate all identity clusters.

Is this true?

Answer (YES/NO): NO